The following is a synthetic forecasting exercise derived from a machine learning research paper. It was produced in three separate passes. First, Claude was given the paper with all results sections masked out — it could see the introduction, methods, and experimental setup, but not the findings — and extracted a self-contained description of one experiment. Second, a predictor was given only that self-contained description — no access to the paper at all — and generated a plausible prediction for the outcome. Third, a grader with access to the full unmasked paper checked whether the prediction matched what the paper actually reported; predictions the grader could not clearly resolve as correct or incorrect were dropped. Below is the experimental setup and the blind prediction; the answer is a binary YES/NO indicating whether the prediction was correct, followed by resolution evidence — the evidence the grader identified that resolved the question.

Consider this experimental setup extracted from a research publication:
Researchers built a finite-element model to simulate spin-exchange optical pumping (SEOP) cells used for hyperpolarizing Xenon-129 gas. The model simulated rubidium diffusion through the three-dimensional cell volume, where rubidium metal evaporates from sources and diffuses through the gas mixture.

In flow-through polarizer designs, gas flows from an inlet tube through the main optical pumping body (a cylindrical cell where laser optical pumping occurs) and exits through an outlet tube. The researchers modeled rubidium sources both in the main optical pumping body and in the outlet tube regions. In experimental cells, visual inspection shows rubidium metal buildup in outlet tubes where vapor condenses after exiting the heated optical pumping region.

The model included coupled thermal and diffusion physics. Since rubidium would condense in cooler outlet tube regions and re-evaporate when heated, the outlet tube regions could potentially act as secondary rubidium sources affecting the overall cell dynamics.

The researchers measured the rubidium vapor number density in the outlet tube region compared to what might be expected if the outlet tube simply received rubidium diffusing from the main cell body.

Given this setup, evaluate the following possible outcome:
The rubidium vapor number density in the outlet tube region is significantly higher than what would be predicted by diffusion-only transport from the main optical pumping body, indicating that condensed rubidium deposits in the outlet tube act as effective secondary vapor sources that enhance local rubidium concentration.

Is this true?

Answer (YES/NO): YES